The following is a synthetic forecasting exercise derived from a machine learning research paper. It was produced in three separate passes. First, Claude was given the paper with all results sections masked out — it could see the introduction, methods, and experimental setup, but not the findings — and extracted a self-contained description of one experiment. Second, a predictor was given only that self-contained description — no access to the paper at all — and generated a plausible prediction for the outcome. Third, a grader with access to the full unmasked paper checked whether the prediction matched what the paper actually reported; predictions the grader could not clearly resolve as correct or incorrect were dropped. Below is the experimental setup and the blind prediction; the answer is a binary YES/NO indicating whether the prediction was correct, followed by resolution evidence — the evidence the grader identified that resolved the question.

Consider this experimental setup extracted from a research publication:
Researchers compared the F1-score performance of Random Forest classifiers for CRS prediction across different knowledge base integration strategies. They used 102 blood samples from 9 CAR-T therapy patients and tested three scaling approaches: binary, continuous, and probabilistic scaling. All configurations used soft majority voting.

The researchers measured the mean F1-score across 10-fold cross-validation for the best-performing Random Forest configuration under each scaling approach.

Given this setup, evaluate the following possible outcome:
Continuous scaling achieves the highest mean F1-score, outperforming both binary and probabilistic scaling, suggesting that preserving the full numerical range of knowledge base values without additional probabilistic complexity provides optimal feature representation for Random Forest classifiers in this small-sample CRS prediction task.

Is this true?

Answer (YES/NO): NO